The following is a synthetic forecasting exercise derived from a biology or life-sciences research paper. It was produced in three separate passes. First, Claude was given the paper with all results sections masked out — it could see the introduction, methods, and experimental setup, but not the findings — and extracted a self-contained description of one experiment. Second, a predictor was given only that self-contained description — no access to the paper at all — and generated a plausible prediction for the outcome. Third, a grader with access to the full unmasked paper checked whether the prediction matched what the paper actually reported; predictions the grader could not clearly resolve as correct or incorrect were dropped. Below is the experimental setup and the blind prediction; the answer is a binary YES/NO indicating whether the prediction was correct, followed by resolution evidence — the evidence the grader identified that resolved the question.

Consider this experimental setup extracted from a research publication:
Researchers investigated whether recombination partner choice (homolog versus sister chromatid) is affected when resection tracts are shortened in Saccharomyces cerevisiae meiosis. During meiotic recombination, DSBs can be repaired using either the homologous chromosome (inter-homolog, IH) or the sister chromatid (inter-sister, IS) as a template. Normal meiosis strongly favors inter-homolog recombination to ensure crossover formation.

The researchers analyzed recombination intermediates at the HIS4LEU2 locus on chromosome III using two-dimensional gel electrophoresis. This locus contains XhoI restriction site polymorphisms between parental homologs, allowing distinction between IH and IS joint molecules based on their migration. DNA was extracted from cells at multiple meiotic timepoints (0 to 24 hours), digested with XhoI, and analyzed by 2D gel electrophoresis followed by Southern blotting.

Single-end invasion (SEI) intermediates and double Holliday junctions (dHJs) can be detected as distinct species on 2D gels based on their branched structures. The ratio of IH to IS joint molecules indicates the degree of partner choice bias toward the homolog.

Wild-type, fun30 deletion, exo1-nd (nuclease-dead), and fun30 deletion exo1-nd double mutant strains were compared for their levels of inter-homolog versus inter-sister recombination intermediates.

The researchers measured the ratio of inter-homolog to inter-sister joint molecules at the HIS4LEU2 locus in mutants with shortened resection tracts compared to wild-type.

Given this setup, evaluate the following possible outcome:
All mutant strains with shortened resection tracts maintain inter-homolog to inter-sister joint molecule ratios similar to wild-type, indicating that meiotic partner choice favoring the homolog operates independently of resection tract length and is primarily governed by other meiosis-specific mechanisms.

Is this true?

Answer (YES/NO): NO